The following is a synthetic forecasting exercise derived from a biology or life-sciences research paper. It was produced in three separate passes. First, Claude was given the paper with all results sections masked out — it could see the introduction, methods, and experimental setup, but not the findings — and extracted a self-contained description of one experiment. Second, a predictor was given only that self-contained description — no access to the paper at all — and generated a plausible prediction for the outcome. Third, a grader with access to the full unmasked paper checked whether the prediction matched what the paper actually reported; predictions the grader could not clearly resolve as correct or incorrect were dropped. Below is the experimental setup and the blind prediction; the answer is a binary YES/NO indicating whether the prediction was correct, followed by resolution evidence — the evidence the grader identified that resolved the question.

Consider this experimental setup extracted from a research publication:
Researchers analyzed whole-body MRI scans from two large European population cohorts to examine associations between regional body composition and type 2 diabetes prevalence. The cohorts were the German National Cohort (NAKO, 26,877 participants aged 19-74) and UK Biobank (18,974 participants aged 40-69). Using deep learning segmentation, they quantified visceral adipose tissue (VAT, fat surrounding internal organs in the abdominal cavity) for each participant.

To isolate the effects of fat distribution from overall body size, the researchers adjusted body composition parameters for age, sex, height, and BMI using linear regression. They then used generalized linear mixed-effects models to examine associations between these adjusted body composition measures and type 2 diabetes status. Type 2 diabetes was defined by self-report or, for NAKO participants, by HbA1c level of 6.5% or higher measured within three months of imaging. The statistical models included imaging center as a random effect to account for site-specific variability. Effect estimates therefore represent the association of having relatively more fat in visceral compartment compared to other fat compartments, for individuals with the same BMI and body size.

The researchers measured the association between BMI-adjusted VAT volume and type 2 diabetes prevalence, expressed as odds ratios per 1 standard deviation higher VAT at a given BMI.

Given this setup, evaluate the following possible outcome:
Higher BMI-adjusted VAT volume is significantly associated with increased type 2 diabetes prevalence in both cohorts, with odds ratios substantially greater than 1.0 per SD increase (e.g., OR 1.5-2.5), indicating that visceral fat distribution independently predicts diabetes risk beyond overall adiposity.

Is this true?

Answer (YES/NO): NO